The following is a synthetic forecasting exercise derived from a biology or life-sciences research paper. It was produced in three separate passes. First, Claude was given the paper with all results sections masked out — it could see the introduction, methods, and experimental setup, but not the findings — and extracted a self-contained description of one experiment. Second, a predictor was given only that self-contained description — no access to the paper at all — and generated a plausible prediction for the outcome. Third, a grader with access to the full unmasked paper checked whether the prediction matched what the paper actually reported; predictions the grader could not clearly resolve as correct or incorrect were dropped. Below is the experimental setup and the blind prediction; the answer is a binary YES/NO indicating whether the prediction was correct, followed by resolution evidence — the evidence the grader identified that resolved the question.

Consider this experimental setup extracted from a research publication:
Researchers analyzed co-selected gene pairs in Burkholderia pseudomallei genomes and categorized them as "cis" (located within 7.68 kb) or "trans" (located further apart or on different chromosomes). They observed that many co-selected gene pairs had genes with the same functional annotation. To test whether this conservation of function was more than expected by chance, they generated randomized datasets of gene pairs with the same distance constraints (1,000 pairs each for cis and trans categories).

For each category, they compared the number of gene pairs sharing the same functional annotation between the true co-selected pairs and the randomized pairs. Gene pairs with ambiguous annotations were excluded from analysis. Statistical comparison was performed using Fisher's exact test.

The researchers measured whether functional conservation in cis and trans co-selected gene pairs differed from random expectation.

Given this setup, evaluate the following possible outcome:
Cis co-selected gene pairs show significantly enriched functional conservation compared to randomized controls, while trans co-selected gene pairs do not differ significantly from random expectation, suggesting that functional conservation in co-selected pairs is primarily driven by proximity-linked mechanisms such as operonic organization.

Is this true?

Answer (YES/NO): NO